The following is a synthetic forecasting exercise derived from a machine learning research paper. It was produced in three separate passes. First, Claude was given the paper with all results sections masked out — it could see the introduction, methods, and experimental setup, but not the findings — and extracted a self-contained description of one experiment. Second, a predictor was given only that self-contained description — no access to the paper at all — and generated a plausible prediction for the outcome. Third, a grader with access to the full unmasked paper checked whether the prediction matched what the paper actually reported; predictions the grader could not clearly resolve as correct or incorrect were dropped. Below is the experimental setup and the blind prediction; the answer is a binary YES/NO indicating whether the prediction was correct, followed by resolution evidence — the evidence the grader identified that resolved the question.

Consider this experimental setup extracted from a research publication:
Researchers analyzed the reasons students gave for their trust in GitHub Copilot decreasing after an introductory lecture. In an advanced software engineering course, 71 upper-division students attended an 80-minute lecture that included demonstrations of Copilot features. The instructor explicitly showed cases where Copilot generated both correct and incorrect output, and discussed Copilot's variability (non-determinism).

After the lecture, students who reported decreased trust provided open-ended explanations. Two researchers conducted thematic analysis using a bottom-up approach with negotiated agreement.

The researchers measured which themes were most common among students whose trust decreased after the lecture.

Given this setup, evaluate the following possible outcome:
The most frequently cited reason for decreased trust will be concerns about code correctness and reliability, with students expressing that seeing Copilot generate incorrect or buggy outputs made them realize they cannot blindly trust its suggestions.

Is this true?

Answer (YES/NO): YES